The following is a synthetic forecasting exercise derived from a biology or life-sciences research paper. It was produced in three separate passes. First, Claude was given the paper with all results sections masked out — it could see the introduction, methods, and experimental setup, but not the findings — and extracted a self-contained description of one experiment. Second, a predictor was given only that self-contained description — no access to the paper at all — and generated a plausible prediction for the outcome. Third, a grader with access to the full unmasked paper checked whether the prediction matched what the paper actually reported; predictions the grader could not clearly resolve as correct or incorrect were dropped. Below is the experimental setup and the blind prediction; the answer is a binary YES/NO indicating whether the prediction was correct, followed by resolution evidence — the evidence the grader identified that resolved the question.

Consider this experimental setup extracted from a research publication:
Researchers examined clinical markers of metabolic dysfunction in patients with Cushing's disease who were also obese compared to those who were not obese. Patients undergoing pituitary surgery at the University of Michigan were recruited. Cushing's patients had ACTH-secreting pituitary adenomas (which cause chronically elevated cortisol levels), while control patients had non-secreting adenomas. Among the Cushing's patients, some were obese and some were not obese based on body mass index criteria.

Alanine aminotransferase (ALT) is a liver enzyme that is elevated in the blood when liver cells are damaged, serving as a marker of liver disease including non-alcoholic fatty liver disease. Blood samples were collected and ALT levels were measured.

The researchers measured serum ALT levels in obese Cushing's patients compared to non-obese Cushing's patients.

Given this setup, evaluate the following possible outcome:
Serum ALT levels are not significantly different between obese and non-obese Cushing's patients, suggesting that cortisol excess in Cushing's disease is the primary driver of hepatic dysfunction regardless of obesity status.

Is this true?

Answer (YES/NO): NO